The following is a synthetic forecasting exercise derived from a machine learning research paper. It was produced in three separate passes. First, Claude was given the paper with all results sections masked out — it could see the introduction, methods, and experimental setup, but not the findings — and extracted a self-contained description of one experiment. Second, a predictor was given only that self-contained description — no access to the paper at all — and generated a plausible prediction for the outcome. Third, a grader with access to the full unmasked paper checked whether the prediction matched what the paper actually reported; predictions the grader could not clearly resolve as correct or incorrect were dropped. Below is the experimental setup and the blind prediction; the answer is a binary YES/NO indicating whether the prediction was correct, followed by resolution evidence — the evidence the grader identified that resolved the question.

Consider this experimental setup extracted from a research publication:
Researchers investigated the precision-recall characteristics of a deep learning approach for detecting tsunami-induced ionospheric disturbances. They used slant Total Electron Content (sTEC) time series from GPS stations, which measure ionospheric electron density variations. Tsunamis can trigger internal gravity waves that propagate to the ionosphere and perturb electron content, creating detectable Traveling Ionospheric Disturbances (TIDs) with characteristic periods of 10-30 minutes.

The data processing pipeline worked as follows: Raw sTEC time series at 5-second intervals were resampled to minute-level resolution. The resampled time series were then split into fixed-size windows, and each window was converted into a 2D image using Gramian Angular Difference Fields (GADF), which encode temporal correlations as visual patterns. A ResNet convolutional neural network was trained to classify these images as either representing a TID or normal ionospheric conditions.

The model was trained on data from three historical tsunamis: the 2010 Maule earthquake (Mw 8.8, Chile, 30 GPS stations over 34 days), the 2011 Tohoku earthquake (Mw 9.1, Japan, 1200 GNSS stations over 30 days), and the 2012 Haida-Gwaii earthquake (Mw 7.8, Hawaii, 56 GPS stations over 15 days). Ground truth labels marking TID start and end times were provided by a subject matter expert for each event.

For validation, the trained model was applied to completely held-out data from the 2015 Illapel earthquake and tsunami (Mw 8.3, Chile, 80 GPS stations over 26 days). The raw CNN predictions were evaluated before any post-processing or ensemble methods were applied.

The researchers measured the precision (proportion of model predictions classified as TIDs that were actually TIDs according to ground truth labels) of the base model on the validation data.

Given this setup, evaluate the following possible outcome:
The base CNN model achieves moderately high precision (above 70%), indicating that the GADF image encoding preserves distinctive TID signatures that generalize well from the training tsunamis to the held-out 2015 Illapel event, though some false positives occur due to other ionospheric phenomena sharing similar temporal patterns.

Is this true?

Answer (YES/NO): NO